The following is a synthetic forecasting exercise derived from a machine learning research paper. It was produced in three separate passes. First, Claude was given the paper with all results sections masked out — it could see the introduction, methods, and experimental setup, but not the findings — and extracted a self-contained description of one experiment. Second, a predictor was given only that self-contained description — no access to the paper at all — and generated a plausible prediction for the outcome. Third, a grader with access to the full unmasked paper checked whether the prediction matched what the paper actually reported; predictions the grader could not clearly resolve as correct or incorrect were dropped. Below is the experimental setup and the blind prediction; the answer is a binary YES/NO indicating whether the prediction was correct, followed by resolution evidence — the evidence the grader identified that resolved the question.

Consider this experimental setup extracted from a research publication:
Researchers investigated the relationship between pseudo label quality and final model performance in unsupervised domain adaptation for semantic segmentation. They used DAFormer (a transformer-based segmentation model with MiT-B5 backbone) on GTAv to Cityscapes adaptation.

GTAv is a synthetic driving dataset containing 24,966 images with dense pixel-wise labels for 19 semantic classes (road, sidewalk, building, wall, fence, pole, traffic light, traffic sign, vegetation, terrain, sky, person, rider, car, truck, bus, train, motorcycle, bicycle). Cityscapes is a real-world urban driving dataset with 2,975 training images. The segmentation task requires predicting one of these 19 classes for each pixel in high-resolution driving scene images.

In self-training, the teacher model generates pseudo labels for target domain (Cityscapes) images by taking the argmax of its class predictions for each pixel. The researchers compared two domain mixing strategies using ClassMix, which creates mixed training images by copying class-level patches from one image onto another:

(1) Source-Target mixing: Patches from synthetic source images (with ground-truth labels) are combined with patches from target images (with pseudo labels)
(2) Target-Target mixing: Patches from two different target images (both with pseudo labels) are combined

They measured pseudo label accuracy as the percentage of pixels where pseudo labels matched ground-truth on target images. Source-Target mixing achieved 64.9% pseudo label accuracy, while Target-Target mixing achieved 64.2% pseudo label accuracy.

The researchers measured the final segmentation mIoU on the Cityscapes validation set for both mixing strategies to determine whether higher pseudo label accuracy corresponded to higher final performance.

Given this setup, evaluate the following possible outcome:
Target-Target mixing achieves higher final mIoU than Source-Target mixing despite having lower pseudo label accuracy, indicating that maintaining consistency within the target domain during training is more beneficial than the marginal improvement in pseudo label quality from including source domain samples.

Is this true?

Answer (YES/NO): NO